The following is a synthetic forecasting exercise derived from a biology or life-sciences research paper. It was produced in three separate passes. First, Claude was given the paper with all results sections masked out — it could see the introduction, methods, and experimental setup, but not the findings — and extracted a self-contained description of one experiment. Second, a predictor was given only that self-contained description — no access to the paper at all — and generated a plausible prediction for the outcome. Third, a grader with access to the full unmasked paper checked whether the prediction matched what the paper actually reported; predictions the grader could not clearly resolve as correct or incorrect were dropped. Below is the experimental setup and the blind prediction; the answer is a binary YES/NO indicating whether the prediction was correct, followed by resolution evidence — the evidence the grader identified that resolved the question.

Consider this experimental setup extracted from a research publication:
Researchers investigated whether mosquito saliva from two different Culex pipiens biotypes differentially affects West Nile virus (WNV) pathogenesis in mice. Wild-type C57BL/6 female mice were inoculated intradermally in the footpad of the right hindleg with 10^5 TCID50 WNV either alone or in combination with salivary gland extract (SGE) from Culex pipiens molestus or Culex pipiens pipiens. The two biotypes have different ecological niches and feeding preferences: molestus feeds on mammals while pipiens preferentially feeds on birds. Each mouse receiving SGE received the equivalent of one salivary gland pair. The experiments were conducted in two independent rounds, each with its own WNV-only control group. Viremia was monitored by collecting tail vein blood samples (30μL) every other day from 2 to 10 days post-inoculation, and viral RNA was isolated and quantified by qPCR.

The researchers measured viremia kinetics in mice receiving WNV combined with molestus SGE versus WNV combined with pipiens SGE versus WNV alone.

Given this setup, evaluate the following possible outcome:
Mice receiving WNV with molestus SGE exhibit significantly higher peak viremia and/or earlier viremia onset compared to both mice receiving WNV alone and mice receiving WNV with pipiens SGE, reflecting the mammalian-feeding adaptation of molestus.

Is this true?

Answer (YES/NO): YES